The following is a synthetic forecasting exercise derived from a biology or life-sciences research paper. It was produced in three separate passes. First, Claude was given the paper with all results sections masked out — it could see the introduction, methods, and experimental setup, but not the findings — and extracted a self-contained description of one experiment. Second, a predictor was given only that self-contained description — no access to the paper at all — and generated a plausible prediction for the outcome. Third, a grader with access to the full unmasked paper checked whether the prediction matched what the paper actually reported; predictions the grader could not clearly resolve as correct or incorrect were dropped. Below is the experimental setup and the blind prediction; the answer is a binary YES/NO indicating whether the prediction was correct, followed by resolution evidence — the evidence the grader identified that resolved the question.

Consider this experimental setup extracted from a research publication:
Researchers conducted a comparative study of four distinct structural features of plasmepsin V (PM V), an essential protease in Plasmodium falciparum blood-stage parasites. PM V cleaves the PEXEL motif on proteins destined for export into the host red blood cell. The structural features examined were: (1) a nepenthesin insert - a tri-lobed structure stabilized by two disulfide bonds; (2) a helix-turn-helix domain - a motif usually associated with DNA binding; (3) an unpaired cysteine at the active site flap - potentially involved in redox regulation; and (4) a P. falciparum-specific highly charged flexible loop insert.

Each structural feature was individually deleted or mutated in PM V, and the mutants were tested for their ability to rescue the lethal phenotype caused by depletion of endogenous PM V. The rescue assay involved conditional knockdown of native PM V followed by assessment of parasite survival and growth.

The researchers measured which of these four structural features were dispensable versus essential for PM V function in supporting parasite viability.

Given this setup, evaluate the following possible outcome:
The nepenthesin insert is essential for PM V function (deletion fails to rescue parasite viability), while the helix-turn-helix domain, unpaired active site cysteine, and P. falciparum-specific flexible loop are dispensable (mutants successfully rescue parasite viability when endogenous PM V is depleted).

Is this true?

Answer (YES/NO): YES